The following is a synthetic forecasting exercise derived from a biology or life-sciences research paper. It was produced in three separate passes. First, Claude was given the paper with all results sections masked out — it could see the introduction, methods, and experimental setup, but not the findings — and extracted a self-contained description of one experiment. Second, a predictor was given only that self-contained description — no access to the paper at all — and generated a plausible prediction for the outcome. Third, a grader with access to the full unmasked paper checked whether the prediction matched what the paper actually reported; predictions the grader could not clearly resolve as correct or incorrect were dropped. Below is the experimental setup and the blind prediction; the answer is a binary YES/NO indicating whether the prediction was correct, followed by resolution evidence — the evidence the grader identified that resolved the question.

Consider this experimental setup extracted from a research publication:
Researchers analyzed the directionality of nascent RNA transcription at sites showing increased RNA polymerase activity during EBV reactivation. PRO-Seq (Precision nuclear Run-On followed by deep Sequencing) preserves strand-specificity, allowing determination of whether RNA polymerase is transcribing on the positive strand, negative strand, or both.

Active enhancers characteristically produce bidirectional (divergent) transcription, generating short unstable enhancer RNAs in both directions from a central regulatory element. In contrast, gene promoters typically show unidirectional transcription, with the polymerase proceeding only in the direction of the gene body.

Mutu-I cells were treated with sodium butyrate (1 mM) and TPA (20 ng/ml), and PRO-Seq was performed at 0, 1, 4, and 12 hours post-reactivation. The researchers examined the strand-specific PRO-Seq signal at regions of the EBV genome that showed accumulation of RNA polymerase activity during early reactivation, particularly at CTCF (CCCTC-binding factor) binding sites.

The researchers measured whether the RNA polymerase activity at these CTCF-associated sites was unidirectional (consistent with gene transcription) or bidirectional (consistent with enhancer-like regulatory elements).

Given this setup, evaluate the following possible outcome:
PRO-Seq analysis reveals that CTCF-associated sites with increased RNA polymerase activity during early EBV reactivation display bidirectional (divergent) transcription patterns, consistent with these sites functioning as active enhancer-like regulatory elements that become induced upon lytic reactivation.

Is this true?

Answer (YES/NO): YES